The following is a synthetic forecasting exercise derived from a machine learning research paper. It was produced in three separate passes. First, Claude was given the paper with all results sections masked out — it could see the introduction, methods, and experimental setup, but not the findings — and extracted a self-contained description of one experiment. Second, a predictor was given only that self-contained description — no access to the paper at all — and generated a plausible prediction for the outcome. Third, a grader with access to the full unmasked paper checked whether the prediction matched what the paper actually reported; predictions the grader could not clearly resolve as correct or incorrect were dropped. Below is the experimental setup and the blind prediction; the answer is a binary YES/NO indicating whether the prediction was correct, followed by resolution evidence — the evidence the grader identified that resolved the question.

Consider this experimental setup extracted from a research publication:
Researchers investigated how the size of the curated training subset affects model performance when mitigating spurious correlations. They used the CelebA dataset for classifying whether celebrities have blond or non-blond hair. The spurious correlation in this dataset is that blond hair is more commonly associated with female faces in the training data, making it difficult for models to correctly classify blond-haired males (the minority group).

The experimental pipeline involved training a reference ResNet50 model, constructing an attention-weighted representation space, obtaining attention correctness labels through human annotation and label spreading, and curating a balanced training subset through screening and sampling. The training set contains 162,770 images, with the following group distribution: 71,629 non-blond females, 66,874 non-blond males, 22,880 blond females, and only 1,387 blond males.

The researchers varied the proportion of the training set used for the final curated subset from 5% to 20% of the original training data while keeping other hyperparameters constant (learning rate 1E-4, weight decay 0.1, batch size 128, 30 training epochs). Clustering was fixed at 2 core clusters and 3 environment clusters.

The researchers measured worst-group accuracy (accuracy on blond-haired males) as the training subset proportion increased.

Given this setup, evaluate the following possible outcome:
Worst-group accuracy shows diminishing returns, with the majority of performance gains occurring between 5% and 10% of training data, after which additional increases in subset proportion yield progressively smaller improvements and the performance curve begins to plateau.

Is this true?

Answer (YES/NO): NO